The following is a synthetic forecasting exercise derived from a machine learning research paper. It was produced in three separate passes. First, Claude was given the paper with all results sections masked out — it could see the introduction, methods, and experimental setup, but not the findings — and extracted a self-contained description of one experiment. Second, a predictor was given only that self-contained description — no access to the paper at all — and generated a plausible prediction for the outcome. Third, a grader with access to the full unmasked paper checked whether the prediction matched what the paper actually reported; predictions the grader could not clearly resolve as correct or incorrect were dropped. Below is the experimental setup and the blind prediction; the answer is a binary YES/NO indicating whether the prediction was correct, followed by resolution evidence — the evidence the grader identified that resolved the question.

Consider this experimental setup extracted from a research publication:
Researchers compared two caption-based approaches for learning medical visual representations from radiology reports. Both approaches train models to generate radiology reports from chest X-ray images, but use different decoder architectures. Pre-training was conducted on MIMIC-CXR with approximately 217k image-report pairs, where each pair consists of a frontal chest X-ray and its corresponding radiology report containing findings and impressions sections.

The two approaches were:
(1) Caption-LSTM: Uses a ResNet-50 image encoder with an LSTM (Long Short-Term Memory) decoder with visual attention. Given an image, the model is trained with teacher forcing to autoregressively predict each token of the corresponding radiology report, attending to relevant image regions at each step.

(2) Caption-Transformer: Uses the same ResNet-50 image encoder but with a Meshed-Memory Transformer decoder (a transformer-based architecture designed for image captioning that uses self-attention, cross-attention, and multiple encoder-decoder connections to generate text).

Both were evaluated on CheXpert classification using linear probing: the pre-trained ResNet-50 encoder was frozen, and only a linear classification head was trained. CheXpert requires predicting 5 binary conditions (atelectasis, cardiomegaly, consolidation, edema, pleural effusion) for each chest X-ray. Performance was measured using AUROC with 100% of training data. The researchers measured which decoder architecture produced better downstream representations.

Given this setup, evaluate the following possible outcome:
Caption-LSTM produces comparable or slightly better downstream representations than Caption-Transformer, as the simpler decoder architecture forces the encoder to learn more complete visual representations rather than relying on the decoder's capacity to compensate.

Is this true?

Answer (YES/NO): NO